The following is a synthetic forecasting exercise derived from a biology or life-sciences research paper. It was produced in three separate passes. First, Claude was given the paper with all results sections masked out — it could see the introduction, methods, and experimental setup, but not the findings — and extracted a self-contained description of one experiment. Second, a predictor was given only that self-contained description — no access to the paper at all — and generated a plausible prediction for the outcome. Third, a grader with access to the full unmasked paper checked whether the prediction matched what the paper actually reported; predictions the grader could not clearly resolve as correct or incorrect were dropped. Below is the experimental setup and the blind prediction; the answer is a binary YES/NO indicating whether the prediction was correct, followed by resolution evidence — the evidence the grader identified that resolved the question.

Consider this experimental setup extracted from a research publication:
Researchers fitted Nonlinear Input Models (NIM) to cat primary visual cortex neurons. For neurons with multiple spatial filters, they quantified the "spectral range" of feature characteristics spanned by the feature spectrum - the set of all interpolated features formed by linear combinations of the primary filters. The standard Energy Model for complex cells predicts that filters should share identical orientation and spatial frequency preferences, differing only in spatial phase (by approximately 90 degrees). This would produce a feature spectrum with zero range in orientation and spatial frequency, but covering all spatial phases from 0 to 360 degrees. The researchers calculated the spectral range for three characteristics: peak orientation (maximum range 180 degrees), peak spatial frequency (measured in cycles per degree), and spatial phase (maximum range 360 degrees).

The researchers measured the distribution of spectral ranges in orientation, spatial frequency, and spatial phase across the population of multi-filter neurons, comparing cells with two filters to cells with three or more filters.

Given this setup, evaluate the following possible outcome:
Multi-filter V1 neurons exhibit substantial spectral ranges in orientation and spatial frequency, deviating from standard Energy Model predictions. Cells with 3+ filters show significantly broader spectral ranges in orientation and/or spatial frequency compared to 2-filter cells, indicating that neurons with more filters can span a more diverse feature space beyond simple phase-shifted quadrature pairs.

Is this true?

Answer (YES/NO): YES